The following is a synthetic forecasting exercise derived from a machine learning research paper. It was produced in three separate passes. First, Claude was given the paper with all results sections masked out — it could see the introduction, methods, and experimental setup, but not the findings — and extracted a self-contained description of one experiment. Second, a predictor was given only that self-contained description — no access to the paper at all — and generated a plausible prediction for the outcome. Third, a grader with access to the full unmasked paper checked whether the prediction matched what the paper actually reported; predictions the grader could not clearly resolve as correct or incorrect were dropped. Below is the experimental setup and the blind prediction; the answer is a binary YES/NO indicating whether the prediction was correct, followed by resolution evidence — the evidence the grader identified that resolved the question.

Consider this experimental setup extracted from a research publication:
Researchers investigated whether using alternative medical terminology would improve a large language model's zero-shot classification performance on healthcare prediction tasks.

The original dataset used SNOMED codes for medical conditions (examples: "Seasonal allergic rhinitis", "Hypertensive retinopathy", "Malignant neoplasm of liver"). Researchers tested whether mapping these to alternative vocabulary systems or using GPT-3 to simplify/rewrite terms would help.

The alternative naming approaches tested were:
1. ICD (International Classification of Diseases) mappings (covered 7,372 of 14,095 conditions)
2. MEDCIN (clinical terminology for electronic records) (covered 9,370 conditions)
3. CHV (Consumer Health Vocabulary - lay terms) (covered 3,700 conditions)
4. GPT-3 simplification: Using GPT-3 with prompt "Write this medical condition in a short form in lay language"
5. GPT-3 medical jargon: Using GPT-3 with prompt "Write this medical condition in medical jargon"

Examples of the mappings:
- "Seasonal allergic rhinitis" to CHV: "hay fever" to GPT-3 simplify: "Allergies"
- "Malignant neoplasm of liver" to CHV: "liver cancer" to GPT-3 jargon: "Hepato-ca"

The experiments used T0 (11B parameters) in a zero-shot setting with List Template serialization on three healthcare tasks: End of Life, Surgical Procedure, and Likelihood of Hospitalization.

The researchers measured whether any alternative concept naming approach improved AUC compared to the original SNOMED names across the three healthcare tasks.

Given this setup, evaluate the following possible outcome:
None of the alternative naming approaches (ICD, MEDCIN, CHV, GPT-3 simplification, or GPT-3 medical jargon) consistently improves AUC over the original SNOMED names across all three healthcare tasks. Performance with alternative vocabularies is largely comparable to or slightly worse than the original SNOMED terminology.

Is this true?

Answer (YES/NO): NO